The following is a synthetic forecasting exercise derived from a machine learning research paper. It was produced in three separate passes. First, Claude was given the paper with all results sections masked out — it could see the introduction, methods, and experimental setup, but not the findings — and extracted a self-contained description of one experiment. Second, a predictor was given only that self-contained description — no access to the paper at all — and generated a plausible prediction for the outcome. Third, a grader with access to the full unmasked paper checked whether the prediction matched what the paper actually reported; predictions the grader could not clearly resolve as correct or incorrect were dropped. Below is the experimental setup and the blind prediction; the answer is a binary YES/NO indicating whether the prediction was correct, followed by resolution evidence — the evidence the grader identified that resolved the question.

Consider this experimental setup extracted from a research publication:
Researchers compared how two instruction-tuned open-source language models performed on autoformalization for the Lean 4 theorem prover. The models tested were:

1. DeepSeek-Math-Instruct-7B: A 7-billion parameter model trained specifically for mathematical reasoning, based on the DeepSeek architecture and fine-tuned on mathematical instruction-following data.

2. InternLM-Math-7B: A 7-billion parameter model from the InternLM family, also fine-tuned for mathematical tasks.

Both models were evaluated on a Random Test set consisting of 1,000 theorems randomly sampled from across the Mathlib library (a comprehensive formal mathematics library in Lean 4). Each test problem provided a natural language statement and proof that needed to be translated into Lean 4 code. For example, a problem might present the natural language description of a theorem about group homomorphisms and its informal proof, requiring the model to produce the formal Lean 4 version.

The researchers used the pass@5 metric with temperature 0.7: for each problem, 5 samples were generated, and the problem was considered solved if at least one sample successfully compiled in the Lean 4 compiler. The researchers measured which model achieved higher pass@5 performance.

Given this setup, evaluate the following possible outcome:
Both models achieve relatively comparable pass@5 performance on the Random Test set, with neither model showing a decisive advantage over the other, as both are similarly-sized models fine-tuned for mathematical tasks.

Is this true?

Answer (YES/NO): NO